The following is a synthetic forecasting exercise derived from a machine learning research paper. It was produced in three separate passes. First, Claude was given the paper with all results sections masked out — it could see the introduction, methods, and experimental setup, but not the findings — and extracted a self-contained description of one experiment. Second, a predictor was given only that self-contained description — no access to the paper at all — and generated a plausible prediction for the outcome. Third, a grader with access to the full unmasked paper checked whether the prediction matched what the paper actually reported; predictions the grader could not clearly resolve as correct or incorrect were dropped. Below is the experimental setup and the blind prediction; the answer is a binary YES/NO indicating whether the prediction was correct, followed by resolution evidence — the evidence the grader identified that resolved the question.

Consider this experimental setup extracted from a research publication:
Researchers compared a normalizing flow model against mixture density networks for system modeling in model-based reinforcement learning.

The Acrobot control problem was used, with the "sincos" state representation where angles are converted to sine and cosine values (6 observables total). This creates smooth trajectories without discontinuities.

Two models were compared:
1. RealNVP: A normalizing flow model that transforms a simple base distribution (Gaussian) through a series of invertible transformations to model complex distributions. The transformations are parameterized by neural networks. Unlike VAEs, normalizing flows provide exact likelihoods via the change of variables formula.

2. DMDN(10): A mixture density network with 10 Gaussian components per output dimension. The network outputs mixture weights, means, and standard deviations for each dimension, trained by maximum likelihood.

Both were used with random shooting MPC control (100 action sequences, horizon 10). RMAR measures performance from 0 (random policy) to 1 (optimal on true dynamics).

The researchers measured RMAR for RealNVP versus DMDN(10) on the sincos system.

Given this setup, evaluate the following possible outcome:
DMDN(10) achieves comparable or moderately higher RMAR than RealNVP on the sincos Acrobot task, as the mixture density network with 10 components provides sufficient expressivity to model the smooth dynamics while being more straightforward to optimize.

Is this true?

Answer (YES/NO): NO